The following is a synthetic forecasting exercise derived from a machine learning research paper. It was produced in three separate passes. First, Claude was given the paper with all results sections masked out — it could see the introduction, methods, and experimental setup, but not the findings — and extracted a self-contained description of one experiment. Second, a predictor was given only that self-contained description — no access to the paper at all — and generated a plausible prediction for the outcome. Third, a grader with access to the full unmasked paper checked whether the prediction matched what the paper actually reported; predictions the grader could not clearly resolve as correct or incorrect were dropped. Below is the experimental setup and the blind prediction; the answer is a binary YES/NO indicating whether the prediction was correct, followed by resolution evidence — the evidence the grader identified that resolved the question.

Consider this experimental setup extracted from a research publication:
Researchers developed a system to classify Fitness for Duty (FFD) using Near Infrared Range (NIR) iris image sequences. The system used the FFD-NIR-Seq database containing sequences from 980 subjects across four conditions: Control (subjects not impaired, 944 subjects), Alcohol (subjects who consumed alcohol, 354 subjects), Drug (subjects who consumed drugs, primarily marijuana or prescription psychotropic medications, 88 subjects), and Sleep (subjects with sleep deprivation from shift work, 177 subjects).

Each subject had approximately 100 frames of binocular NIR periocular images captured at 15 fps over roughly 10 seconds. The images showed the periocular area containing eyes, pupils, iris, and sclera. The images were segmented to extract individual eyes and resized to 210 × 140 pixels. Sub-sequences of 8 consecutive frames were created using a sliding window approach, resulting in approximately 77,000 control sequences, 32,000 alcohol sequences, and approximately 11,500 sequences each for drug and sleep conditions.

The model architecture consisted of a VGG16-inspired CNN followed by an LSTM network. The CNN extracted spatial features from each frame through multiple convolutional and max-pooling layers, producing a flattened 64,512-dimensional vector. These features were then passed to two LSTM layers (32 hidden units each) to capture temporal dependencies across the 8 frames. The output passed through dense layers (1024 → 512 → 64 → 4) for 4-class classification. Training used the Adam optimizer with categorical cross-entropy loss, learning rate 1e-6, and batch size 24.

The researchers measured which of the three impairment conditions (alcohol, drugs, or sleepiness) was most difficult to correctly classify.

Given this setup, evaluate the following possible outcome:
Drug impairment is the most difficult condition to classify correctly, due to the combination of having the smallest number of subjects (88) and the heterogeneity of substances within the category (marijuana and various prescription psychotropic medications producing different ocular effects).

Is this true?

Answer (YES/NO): NO